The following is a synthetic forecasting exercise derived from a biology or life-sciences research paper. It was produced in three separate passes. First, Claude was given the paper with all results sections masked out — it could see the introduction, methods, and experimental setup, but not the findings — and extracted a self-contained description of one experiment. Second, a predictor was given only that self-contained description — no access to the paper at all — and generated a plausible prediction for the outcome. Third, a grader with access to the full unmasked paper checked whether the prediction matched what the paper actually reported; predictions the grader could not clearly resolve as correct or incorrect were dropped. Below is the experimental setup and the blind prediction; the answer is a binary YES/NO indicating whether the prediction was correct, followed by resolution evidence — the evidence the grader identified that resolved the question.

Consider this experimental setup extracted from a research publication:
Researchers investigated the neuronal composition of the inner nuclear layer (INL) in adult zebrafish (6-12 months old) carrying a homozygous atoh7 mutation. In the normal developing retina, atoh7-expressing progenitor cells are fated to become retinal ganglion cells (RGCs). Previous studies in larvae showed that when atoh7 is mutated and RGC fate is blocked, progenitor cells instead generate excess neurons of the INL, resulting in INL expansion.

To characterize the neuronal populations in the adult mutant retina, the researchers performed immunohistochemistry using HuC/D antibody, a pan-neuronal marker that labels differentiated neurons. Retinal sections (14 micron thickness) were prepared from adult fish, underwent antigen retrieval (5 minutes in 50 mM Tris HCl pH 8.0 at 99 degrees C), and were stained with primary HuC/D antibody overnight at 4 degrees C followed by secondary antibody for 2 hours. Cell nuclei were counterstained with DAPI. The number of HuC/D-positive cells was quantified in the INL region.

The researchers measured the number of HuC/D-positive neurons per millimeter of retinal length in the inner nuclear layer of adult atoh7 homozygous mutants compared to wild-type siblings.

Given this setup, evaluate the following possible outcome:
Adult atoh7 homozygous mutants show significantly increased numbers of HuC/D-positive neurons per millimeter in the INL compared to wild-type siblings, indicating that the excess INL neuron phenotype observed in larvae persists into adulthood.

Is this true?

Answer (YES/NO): YES